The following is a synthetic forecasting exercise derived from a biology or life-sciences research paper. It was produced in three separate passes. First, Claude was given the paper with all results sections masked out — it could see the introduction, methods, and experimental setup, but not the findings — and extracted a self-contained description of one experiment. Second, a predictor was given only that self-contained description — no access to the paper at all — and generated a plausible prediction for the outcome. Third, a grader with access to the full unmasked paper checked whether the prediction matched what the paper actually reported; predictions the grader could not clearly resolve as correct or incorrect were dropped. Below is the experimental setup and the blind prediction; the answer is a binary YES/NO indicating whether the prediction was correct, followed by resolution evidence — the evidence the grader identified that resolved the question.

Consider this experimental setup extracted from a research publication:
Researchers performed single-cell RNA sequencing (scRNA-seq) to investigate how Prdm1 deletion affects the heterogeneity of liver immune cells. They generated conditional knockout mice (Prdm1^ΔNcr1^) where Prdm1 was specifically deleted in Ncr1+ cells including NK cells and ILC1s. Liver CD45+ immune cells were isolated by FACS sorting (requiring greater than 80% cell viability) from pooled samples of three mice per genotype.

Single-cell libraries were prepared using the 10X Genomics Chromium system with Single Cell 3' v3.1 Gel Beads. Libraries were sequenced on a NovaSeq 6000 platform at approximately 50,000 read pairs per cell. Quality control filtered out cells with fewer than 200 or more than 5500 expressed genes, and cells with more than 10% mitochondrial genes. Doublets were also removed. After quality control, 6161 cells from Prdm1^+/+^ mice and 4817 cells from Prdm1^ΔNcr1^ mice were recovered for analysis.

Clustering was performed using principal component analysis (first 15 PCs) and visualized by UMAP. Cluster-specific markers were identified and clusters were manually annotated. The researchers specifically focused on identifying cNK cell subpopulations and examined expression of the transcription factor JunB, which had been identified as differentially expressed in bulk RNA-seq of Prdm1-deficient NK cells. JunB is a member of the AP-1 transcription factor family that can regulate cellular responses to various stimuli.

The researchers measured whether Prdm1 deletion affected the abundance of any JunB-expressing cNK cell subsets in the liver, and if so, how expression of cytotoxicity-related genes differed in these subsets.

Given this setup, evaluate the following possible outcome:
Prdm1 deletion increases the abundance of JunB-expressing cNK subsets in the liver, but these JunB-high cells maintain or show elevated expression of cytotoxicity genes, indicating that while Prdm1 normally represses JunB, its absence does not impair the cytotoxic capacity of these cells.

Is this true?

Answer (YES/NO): NO